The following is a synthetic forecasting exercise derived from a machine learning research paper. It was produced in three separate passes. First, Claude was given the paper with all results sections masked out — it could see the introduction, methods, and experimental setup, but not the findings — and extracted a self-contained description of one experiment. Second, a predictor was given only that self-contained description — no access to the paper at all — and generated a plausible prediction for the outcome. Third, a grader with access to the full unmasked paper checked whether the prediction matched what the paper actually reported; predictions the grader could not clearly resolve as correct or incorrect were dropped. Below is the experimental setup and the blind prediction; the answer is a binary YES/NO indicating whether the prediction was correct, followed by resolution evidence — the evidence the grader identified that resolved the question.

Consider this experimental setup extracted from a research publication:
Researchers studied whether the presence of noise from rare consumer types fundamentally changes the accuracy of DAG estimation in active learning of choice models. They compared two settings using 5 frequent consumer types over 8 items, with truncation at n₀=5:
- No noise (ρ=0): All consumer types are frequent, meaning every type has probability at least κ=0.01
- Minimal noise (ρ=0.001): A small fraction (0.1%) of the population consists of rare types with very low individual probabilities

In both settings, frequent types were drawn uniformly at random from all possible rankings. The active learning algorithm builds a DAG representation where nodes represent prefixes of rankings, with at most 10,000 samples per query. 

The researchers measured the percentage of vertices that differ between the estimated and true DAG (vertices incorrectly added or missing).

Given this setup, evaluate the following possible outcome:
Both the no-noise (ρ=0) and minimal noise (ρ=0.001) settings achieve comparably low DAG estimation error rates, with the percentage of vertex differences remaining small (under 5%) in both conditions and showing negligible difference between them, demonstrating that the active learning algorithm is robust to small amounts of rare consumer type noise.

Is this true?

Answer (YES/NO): NO